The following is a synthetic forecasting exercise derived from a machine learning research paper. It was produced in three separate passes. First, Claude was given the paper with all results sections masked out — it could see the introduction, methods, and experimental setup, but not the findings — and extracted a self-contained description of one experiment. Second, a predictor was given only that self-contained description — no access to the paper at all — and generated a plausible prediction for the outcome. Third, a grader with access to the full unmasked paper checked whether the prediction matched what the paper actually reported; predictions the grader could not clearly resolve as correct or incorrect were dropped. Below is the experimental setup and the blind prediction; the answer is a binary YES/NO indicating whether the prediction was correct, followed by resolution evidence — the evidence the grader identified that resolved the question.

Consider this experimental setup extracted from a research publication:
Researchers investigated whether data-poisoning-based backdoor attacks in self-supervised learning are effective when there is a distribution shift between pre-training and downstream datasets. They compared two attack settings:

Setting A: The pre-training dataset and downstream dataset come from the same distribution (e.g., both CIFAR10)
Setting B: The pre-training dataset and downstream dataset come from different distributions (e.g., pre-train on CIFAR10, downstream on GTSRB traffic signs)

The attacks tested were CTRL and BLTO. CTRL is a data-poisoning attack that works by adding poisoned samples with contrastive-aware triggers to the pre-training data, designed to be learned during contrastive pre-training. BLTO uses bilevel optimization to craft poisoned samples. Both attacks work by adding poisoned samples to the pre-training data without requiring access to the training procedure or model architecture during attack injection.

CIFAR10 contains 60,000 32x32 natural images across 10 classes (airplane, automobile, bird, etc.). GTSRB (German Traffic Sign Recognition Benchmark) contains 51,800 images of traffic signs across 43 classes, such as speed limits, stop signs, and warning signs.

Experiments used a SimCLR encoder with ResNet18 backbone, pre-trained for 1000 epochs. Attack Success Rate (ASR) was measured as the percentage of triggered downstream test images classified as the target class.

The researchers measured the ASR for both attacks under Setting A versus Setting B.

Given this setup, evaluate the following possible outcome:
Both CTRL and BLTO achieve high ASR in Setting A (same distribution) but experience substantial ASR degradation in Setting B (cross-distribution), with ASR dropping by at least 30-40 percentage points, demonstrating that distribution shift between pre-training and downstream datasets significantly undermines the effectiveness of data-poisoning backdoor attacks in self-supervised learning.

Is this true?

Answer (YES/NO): NO